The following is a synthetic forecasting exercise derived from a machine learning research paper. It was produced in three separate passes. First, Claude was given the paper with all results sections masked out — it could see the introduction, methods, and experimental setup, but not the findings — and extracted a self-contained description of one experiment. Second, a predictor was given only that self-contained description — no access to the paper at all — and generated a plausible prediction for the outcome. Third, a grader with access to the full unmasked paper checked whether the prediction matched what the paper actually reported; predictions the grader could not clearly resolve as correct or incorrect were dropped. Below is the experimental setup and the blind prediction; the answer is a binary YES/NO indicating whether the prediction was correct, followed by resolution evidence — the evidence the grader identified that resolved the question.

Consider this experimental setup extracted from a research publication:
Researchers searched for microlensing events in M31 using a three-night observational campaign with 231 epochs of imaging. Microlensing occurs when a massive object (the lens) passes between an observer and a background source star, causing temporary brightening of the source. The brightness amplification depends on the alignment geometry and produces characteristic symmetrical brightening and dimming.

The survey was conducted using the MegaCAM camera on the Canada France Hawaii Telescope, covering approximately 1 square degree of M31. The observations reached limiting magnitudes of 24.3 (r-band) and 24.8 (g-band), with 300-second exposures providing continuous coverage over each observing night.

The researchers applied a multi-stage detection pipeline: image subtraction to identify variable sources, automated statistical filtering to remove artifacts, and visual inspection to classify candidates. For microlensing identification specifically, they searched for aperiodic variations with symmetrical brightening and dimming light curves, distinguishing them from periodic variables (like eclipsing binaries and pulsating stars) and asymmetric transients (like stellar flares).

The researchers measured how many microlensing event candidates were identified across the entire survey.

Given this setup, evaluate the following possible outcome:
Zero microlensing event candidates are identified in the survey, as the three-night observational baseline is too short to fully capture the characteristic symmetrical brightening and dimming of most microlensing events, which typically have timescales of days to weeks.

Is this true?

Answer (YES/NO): NO